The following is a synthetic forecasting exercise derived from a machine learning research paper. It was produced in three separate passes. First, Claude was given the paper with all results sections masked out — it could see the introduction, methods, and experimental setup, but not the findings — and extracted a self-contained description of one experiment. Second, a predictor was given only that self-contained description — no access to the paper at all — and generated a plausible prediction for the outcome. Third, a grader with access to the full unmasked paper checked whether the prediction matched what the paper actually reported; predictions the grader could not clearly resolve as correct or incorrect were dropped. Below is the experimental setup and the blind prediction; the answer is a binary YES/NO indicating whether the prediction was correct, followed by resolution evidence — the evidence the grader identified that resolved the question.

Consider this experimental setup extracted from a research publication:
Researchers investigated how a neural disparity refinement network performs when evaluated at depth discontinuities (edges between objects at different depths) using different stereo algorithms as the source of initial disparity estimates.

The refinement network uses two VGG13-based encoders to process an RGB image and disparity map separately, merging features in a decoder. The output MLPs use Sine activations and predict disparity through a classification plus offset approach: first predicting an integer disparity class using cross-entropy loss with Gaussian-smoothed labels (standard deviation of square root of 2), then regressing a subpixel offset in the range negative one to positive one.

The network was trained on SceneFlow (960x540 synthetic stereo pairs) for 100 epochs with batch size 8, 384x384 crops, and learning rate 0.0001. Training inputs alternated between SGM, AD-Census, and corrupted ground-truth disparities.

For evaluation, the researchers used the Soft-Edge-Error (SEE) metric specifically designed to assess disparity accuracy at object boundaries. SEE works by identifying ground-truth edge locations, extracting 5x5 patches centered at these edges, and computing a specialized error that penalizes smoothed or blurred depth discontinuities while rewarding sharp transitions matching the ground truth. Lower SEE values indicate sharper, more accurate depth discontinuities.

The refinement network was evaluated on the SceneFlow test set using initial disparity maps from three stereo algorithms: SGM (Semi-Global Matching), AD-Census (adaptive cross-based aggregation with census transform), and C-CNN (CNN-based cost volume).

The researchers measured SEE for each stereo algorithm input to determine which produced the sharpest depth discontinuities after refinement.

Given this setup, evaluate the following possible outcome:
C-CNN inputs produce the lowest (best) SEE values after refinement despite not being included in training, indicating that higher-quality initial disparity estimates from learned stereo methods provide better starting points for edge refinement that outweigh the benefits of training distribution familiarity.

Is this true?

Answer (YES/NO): NO